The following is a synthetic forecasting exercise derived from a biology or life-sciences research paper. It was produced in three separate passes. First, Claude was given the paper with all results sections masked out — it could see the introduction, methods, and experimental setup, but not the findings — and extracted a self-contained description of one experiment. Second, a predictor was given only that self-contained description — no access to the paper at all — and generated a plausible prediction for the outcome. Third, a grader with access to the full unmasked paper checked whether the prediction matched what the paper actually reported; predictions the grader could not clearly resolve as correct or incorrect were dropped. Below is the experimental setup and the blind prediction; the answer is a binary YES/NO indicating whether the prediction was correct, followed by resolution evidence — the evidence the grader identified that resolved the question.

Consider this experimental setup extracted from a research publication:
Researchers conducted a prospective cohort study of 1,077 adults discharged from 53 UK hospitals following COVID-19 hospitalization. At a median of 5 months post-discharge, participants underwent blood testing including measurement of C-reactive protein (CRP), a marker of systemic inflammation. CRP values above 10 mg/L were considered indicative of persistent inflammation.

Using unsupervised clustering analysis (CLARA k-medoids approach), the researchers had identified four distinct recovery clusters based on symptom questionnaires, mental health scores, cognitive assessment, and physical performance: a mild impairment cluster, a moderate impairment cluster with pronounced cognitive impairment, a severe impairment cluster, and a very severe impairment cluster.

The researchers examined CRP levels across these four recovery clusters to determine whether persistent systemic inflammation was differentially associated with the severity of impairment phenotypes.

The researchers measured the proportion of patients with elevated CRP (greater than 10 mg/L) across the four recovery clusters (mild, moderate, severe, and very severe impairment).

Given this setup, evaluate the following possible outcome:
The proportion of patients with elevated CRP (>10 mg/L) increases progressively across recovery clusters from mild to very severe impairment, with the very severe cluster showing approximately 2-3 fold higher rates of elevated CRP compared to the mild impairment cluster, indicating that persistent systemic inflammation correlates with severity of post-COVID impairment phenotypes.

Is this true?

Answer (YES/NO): NO